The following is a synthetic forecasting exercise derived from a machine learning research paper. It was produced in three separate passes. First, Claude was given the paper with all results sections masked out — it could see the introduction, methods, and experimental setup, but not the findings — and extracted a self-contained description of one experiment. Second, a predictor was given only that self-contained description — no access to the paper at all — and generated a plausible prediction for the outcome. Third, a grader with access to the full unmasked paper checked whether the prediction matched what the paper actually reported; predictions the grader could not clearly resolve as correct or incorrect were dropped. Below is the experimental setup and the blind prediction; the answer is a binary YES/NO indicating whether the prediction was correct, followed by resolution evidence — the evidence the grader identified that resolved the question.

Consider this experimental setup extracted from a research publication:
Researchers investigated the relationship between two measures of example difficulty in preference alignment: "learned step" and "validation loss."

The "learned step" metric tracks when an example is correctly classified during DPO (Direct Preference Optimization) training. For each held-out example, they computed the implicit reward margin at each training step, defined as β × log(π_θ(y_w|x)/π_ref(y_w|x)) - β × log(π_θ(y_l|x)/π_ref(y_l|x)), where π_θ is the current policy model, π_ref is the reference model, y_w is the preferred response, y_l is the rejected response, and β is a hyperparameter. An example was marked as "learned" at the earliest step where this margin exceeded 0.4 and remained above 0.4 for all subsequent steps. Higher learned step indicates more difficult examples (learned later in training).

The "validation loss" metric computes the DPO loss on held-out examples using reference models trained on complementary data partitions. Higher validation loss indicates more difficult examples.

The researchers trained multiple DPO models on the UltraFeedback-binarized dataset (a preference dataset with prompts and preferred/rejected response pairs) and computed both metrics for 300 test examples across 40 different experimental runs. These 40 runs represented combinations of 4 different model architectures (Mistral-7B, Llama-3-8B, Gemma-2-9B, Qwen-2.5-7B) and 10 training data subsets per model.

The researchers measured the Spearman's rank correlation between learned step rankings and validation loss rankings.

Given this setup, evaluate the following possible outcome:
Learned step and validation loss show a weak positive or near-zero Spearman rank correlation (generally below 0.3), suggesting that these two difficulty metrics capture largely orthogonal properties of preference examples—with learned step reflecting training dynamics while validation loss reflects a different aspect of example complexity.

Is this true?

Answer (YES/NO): NO